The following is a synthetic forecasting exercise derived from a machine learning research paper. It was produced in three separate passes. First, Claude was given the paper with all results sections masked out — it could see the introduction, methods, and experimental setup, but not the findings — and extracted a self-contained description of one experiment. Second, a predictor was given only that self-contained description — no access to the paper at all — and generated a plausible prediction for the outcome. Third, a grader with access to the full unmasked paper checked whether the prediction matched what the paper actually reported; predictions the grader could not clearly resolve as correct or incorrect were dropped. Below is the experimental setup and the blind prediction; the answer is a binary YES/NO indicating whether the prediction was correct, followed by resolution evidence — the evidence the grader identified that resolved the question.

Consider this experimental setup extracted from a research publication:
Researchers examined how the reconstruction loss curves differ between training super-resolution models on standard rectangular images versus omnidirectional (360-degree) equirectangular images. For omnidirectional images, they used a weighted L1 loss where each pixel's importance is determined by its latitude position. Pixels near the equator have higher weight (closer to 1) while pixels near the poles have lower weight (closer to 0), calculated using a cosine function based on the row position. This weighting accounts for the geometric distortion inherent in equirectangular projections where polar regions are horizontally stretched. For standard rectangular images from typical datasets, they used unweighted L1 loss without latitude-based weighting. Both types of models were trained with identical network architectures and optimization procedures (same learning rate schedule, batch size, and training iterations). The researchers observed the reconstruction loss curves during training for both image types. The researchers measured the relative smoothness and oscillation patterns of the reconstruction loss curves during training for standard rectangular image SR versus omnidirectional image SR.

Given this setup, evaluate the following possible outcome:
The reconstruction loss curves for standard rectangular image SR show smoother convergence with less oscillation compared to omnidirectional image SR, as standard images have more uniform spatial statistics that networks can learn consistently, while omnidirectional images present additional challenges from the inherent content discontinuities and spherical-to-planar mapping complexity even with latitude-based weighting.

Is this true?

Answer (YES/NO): YES